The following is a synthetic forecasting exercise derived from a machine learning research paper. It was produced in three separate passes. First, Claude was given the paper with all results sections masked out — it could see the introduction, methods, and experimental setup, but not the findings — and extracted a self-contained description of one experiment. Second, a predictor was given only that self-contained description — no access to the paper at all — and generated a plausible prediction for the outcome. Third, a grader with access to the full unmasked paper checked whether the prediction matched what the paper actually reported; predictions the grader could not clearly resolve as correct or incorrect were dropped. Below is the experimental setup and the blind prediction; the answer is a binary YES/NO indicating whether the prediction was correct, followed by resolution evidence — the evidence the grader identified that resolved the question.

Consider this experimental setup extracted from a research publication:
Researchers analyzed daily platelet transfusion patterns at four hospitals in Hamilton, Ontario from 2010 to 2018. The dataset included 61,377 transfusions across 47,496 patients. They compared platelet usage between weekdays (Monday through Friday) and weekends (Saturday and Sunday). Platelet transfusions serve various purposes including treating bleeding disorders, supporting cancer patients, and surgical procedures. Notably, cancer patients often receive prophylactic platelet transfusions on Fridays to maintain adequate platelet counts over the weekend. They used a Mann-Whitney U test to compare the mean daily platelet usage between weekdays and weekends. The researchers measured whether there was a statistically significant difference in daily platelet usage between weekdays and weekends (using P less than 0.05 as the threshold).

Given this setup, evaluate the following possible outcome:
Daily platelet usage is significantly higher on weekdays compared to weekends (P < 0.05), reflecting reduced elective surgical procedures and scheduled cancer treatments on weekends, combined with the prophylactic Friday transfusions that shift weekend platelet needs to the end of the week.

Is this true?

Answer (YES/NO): YES